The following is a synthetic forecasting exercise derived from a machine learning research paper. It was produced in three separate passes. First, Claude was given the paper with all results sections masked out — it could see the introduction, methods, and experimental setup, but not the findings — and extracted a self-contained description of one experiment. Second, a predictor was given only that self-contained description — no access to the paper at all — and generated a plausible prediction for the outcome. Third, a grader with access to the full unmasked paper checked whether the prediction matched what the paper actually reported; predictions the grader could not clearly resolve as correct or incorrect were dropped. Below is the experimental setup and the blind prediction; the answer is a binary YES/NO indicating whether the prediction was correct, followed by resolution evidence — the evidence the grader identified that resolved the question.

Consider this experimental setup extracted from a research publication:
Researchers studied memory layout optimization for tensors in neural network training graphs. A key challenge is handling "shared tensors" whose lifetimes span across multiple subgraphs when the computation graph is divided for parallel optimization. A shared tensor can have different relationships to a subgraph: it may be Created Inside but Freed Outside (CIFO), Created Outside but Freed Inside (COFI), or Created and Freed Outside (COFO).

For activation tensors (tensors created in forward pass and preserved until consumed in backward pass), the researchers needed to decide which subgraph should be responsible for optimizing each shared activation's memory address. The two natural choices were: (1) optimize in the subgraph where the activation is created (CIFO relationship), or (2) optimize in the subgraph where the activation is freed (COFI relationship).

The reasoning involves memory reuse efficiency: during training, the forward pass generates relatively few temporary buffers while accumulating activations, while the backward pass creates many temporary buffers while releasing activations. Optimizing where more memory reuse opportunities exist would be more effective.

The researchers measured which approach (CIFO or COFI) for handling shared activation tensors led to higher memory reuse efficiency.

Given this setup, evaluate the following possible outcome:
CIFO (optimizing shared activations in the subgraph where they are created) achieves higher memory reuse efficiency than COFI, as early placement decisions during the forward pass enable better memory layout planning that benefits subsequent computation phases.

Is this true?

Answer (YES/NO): NO